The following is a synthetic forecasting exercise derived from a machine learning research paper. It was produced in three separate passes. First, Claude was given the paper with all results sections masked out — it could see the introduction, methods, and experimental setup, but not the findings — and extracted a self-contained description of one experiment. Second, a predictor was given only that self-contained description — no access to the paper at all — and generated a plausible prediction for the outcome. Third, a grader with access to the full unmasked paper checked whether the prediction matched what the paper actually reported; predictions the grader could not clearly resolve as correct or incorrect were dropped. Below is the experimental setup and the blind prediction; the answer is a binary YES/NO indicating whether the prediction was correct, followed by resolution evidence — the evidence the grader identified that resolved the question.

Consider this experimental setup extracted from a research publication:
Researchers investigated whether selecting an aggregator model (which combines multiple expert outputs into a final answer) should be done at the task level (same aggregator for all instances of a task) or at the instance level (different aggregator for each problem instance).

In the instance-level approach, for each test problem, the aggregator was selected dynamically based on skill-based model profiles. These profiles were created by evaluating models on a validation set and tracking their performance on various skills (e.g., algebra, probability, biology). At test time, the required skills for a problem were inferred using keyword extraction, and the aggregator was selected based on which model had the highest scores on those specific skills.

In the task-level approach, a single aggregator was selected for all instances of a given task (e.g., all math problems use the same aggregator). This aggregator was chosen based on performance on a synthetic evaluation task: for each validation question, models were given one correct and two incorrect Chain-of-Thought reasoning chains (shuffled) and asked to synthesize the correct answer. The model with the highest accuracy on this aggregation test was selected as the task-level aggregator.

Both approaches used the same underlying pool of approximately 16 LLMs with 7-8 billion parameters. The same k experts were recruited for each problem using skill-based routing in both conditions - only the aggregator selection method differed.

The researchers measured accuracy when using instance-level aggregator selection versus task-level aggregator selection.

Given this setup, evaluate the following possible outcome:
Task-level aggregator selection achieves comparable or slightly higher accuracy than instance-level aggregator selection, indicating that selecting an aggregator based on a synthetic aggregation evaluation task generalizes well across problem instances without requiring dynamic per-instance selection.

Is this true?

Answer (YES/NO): NO